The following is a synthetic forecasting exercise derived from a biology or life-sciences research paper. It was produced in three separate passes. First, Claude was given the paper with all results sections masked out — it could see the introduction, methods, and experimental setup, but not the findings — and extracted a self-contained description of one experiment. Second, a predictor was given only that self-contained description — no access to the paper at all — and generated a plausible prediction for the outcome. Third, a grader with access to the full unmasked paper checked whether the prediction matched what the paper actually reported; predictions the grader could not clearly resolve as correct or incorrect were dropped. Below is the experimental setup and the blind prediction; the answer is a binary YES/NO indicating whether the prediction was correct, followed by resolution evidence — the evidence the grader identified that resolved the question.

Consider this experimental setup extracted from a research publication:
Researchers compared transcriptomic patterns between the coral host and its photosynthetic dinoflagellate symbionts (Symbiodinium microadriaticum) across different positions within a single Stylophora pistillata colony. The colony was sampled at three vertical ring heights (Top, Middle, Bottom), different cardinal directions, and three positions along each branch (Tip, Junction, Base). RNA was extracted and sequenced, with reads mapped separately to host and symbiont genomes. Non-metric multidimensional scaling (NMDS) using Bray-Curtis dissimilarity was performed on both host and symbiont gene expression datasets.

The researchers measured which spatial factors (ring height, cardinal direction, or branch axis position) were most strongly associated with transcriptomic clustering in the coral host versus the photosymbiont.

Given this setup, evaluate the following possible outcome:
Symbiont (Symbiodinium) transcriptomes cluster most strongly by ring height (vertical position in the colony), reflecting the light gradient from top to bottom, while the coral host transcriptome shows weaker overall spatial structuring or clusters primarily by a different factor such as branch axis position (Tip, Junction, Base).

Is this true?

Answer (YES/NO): NO